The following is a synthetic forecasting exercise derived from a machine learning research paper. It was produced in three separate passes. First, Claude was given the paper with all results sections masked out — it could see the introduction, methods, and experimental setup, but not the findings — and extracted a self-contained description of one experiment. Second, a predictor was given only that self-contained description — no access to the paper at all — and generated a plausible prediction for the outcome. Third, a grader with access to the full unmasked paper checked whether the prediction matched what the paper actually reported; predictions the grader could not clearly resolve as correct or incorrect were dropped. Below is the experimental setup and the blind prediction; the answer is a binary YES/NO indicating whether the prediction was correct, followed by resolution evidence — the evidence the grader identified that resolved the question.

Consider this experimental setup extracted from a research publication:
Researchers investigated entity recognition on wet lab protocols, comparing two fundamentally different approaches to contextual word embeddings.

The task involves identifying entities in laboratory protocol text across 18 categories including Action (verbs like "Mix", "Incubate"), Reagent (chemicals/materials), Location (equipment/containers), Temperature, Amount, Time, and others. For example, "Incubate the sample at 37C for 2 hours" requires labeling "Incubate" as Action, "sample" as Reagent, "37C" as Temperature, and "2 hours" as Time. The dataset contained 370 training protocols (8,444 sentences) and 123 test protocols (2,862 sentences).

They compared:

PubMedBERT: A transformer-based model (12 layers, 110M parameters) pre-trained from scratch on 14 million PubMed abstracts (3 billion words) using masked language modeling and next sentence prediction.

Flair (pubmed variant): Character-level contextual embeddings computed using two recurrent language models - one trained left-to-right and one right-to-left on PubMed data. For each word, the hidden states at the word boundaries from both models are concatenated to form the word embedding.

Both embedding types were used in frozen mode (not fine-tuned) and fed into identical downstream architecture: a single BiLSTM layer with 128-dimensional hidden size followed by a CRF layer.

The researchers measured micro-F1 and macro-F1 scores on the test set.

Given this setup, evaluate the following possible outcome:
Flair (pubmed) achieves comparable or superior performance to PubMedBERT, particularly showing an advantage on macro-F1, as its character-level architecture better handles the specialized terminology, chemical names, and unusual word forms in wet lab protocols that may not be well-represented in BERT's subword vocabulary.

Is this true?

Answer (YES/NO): YES